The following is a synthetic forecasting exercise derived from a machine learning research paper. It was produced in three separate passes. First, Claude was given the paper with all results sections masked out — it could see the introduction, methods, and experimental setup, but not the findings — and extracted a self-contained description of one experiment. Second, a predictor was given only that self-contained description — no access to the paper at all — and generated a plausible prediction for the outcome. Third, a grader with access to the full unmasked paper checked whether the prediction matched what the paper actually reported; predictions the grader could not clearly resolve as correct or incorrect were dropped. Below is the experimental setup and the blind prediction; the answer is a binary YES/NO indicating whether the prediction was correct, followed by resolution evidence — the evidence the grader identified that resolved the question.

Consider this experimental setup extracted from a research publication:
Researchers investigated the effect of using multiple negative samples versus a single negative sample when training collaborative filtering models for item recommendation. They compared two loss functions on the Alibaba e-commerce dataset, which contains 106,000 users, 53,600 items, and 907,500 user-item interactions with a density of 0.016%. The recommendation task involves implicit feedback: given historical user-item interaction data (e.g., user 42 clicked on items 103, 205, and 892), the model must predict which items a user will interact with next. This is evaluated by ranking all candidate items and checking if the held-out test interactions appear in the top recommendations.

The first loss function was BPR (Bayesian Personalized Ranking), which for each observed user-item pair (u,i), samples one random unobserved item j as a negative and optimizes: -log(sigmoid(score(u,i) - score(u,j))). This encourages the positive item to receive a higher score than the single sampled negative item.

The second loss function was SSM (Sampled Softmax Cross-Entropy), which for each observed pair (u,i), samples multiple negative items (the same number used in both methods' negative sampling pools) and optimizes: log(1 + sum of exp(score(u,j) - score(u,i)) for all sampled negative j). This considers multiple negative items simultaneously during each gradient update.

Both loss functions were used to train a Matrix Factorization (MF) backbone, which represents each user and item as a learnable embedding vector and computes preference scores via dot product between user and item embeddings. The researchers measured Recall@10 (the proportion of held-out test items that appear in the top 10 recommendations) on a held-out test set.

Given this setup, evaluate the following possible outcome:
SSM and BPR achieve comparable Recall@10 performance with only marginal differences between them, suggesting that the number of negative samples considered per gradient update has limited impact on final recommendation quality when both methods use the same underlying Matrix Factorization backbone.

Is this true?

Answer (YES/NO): NO